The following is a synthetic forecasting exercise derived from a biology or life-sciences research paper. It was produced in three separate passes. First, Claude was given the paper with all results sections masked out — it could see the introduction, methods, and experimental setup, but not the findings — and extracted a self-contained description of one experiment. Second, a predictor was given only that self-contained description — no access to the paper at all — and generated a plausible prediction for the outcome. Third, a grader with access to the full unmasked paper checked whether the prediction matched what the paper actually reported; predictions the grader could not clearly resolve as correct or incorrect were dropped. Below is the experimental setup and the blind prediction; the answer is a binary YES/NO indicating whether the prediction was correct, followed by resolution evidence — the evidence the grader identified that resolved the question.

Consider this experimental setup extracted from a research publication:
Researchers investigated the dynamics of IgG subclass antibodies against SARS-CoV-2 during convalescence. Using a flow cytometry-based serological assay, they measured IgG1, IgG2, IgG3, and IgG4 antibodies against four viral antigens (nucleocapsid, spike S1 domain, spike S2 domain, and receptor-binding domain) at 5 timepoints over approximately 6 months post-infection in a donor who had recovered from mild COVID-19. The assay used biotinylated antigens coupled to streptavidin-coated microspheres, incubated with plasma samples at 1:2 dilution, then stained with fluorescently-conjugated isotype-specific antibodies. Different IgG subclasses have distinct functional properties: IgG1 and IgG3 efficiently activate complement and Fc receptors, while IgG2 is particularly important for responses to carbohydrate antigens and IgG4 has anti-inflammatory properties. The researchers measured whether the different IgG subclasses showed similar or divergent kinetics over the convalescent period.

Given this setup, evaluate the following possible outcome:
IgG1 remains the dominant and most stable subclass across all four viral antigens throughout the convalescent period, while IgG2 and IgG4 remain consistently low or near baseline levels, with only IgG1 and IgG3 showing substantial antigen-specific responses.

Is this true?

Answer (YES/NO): NO